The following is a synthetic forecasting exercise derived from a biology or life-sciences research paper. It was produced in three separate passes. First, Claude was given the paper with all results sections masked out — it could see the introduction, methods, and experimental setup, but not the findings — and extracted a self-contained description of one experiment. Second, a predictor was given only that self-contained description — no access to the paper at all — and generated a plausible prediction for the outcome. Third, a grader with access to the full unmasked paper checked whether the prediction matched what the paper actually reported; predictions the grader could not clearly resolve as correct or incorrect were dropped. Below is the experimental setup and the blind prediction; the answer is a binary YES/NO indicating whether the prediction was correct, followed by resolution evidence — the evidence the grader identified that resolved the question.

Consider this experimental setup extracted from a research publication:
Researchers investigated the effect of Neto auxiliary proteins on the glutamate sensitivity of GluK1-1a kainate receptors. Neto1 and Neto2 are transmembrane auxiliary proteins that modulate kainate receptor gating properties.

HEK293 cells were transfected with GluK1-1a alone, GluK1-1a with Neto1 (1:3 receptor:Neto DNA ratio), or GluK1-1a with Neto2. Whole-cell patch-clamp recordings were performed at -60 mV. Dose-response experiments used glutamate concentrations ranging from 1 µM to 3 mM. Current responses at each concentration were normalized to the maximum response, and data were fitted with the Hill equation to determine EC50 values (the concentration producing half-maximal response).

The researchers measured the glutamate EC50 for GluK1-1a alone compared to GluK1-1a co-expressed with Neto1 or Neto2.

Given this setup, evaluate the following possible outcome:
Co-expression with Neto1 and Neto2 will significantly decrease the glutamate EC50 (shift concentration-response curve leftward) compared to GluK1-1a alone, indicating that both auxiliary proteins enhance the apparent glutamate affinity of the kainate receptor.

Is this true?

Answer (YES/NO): YES